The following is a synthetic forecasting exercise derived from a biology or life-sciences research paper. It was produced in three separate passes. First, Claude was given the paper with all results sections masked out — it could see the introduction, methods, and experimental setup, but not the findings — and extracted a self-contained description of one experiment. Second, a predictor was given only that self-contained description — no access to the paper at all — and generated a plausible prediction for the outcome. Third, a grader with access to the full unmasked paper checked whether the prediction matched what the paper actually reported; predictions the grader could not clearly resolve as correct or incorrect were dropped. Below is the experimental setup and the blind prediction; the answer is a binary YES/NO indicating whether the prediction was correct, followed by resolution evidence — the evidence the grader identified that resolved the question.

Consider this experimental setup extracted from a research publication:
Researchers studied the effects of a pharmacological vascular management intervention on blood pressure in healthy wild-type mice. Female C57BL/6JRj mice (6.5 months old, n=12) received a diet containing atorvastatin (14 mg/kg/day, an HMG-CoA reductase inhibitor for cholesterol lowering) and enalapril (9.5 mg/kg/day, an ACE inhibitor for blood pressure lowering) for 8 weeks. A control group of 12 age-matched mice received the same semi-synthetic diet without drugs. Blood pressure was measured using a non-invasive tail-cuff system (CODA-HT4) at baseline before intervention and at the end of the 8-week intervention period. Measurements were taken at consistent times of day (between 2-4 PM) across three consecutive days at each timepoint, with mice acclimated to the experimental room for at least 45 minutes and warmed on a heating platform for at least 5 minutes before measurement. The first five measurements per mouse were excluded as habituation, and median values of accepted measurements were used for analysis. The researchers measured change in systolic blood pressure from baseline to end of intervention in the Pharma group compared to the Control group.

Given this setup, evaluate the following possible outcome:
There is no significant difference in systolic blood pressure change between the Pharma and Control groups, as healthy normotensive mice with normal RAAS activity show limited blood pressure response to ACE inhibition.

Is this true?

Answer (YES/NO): YES